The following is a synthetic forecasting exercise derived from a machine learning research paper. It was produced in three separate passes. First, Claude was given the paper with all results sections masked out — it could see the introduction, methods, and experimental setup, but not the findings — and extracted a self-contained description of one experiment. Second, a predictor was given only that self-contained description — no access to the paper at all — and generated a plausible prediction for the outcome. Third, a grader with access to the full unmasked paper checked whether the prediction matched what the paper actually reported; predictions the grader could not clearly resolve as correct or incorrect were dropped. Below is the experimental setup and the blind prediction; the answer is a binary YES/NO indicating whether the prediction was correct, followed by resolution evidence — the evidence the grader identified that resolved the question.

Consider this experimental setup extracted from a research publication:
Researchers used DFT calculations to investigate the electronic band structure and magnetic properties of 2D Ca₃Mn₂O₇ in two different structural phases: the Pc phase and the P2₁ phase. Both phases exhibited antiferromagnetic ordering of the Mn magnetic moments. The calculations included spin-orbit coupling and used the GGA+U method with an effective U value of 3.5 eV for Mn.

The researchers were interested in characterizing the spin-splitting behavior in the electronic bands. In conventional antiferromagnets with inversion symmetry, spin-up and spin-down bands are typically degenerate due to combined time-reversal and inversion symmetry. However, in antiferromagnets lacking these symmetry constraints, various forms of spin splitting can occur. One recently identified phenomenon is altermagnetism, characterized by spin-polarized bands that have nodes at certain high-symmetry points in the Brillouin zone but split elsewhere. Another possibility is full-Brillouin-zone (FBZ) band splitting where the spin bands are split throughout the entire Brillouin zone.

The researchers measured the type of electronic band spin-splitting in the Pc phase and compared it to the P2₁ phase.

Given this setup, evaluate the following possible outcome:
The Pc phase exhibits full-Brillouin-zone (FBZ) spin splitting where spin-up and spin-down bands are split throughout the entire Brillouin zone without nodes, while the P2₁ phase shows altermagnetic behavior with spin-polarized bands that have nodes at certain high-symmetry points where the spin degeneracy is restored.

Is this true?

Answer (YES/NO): NO